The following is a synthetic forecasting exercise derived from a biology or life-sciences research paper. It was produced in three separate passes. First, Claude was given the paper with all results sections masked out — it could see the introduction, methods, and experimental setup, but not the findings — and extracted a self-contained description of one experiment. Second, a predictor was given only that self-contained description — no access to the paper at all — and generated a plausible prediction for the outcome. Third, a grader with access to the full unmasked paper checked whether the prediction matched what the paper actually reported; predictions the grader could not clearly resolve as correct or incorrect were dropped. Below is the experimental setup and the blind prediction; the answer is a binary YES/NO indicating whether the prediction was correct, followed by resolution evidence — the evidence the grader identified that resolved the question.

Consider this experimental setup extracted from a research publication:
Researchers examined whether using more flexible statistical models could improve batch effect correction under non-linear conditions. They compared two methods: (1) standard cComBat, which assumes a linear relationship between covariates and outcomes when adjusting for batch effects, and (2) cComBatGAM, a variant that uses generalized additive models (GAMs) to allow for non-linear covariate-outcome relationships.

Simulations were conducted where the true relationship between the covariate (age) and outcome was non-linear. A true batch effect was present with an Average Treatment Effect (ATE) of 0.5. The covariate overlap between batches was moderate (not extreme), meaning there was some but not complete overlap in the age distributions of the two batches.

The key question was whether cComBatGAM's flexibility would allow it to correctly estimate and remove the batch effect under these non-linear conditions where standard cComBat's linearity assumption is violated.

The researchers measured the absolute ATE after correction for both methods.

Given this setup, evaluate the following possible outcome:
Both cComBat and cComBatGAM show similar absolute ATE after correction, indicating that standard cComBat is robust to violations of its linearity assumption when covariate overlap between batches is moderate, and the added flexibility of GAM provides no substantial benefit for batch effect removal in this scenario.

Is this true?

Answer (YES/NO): NO